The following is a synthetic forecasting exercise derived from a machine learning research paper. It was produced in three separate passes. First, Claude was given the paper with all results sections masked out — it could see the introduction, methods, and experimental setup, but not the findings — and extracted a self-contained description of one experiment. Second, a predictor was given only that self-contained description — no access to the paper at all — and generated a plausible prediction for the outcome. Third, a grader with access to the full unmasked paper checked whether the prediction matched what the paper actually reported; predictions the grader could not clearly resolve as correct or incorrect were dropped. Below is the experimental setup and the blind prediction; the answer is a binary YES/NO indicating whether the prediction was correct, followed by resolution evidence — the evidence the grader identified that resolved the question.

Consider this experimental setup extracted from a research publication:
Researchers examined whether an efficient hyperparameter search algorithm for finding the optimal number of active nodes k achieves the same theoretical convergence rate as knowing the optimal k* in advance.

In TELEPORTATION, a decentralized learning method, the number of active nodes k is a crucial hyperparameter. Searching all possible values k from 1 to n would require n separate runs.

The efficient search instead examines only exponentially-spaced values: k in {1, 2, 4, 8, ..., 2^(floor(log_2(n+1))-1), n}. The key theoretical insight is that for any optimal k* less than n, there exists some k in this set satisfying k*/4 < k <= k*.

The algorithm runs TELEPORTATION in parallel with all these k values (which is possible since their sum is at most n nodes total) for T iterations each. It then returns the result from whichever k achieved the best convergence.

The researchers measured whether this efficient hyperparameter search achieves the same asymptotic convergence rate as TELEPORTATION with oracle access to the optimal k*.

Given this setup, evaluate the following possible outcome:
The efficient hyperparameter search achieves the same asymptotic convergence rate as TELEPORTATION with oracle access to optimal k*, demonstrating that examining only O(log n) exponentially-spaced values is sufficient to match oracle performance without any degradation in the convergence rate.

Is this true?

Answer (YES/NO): YES